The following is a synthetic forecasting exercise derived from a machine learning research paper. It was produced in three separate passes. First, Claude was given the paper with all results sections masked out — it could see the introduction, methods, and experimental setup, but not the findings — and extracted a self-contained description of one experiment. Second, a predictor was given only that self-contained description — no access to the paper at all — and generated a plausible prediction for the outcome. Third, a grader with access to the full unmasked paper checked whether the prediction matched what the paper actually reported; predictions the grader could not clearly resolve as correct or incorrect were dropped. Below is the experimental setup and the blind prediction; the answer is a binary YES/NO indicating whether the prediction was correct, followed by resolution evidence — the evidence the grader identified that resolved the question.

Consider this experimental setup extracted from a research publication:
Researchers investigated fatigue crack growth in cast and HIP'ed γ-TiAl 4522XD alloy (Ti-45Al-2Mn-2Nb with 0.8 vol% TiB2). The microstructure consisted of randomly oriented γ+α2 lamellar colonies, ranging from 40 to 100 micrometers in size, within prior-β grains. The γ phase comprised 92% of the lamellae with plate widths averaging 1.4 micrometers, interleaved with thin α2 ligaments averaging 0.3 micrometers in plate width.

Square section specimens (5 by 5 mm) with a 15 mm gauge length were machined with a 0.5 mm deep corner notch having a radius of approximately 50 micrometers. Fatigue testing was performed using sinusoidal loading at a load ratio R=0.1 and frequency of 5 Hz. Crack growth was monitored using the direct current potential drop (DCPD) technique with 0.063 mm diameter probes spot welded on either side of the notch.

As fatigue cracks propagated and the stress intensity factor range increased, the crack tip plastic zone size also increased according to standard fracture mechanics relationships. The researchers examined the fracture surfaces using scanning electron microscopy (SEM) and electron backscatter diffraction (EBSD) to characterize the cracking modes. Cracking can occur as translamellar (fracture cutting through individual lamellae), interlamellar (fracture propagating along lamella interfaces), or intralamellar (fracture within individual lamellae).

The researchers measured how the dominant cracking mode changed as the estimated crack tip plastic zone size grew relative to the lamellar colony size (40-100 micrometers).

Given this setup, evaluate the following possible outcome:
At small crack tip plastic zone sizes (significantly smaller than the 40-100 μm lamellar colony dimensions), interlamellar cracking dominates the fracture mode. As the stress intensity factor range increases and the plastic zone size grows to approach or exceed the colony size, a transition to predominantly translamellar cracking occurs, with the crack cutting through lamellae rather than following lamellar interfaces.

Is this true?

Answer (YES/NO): NO